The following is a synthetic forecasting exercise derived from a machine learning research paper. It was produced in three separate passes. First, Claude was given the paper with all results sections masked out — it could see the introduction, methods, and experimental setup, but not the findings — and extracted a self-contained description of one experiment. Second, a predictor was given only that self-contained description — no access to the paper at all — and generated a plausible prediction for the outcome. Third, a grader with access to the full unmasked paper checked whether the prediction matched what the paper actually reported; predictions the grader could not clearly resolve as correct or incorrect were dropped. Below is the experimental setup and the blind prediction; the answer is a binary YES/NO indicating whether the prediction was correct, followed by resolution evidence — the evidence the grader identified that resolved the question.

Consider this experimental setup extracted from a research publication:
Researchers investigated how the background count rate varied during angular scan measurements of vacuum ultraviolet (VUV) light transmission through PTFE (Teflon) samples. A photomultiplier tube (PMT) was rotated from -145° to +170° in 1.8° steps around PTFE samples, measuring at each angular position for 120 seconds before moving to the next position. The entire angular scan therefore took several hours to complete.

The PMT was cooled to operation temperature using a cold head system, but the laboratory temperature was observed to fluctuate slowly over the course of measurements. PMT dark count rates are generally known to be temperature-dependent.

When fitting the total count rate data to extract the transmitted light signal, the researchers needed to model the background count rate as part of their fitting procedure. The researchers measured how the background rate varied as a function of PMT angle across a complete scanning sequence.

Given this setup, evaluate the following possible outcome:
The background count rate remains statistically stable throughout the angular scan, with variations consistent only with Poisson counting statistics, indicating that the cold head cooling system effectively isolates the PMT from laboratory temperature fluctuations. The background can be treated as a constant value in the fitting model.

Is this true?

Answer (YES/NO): NO